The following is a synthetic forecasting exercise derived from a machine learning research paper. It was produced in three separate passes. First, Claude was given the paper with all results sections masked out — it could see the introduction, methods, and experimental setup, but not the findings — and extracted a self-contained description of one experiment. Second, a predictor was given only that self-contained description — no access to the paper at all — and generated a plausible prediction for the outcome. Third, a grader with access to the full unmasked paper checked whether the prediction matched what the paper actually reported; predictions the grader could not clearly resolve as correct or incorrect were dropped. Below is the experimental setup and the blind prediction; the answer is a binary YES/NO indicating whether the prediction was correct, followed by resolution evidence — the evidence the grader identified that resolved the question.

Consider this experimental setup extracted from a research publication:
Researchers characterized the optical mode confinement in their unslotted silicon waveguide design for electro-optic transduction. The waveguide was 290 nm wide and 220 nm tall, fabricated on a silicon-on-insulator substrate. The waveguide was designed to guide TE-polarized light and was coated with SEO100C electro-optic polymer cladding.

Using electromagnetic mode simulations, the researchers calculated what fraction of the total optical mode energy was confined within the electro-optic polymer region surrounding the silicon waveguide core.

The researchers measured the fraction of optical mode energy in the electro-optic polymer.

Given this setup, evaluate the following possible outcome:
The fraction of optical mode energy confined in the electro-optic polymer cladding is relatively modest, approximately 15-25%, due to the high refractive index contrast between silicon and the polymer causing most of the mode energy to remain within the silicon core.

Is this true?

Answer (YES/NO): NO